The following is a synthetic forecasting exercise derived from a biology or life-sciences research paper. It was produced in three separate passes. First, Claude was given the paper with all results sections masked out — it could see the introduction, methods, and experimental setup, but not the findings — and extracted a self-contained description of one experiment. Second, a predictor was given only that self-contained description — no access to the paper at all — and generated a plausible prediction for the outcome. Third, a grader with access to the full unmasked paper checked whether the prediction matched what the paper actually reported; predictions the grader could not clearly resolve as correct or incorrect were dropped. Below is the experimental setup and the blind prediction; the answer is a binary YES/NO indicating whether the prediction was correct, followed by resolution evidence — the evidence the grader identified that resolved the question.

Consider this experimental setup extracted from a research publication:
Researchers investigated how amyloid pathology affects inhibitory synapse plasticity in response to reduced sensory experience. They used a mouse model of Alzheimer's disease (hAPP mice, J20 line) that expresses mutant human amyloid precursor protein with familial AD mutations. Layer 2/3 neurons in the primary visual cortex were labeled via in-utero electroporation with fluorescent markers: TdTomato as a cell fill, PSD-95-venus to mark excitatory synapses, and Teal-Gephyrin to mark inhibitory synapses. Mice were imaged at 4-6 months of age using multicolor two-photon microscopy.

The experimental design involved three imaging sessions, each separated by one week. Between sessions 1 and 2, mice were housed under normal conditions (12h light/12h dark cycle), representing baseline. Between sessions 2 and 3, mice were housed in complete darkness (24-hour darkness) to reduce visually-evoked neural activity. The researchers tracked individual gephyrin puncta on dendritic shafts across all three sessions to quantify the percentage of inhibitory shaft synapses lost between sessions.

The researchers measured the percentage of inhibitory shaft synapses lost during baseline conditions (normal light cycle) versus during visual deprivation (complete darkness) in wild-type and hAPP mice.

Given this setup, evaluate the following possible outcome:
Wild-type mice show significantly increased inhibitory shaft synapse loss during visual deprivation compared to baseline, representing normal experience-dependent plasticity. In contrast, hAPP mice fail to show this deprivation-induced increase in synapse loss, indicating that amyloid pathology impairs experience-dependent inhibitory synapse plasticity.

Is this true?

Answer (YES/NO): YES